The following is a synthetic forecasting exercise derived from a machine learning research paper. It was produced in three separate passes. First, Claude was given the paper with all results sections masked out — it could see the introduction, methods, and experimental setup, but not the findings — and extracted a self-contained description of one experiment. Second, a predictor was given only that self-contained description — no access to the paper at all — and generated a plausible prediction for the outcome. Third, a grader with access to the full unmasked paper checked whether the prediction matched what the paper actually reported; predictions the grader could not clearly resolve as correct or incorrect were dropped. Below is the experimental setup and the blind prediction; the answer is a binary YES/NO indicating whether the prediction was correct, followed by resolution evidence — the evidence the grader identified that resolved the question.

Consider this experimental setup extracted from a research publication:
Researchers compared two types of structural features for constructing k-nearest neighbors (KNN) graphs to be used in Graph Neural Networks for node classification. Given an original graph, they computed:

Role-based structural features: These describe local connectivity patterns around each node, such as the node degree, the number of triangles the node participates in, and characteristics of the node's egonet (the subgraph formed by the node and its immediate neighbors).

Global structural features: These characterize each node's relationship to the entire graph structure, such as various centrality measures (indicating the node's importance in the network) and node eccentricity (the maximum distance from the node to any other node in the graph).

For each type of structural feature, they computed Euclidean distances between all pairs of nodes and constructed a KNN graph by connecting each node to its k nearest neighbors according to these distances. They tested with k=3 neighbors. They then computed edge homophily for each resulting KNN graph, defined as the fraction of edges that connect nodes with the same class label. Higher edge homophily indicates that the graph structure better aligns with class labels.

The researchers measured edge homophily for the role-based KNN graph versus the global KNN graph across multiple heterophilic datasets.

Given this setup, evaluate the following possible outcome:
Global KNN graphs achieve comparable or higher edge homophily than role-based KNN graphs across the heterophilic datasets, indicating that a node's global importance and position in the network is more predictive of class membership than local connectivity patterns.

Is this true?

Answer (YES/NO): NO